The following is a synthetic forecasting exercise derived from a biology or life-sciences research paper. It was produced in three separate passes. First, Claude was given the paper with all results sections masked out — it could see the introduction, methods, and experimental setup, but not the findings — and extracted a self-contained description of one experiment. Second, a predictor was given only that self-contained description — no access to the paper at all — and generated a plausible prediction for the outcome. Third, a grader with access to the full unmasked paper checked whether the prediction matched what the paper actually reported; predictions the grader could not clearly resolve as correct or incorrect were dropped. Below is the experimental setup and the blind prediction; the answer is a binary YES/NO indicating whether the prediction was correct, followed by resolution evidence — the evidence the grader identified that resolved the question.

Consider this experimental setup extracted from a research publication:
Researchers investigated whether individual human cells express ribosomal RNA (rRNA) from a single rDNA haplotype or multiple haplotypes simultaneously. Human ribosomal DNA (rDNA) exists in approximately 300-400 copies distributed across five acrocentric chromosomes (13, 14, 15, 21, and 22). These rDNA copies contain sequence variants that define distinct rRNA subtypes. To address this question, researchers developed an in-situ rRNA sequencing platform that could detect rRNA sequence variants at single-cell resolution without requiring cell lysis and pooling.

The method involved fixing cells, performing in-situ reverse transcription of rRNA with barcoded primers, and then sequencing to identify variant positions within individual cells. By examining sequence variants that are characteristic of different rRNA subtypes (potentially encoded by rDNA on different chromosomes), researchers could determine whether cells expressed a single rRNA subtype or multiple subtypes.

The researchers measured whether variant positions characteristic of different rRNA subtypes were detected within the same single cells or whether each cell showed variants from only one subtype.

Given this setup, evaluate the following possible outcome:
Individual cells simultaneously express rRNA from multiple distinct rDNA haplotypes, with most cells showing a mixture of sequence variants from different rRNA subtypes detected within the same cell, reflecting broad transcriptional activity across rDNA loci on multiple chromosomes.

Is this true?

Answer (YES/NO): YES